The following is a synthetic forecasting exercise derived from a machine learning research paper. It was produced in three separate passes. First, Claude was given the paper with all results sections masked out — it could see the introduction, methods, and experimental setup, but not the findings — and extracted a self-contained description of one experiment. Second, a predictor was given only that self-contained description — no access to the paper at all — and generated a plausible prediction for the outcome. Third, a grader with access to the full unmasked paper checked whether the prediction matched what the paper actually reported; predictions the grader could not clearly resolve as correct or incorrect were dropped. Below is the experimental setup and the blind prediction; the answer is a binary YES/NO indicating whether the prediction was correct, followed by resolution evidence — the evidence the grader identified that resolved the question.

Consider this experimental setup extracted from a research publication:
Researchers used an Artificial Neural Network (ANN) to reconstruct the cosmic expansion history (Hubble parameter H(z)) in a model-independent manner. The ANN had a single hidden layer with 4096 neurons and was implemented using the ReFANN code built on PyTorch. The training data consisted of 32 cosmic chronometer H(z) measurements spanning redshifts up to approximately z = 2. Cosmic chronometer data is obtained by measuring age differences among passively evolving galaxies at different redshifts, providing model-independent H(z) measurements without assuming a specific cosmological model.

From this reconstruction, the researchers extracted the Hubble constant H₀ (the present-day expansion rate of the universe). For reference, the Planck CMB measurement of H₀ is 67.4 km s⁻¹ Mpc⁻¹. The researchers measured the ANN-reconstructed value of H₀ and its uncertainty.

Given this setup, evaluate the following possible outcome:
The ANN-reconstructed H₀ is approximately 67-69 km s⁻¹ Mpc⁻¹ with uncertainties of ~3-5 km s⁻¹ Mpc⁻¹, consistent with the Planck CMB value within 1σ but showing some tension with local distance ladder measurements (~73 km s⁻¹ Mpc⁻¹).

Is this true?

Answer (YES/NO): NO